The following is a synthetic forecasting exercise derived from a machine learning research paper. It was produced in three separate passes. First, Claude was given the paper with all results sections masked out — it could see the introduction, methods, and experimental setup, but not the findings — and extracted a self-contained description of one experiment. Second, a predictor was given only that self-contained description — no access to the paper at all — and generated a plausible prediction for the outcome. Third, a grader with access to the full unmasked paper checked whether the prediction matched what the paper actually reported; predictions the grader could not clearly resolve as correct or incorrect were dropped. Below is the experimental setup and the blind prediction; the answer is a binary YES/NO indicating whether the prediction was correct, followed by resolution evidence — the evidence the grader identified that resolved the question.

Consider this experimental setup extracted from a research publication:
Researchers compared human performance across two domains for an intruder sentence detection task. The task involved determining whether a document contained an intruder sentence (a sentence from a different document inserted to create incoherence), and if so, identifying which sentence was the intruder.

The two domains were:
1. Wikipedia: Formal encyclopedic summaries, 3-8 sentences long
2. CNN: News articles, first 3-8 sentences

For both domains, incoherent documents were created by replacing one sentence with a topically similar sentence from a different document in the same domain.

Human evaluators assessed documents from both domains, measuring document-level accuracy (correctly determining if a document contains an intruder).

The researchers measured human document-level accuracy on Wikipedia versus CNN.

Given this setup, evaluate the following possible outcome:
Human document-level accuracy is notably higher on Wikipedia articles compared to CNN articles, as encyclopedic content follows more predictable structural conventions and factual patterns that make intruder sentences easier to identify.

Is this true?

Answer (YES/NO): NO